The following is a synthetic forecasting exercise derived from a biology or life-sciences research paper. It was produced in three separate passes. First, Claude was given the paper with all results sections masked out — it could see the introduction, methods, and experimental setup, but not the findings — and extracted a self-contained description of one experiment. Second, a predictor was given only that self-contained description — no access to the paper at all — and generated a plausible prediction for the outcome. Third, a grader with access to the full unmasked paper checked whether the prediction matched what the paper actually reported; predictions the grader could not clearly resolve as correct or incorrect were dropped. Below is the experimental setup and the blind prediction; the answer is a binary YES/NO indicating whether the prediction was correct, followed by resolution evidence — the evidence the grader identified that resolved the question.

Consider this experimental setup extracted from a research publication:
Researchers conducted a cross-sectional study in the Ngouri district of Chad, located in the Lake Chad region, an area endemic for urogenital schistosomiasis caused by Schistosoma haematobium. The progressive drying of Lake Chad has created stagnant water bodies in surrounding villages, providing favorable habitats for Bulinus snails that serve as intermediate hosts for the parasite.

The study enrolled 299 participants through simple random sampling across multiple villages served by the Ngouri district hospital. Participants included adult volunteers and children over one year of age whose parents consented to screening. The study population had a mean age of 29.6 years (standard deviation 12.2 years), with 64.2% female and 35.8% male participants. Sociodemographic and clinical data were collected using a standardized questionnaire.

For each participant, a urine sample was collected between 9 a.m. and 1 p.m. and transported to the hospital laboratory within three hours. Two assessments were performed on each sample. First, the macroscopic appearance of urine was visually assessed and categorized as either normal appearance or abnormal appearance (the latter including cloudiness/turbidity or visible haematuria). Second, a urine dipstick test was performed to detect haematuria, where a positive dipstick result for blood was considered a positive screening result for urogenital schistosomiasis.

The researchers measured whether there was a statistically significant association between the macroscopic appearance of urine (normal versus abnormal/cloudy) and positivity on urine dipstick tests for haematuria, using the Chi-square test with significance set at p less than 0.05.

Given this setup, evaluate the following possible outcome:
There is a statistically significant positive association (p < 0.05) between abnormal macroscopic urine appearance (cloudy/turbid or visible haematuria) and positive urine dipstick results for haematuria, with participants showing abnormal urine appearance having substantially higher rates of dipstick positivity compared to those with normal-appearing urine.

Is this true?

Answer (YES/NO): YES